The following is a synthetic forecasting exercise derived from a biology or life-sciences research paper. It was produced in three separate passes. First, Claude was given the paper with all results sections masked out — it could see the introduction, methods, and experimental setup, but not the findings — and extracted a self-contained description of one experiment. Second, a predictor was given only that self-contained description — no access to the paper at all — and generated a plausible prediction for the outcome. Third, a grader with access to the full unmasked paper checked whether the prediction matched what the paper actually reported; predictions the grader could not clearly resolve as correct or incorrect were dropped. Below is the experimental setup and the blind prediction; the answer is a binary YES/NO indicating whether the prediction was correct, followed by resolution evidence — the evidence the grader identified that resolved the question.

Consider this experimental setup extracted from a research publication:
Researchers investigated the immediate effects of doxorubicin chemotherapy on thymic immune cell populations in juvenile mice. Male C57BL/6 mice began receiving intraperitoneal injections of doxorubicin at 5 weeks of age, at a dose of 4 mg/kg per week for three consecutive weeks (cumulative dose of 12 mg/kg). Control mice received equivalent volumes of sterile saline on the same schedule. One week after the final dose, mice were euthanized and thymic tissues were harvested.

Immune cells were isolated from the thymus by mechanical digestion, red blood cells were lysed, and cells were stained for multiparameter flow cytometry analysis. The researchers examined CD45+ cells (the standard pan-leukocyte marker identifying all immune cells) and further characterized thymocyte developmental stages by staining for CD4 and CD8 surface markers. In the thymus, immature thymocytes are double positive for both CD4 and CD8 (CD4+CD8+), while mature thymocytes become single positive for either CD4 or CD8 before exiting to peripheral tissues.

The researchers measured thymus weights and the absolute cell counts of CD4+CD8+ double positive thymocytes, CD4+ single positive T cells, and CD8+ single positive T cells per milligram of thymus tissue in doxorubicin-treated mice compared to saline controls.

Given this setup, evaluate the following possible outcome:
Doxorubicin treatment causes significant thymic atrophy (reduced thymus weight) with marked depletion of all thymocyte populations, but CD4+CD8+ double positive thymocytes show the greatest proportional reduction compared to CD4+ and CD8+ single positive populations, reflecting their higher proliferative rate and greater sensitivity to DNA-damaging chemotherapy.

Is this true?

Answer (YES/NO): YES